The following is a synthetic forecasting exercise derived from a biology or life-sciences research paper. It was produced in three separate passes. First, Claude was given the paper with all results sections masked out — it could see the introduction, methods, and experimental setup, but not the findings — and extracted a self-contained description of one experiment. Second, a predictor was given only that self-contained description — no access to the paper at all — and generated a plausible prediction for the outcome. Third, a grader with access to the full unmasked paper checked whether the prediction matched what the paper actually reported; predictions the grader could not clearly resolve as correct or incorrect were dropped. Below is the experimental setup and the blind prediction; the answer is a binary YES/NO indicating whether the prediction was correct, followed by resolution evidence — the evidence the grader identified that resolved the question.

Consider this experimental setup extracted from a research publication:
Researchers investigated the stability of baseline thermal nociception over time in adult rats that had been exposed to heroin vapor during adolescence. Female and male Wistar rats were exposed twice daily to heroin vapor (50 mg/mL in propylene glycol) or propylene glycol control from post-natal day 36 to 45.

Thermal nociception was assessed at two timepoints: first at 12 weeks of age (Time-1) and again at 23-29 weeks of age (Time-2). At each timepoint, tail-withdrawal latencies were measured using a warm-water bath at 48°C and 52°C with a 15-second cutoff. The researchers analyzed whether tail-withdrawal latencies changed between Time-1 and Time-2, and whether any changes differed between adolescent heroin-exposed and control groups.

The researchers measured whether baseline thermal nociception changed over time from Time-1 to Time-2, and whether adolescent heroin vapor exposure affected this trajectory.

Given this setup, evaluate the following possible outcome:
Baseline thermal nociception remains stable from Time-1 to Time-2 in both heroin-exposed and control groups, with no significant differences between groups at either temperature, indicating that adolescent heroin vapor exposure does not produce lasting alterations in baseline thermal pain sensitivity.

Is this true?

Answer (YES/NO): NO